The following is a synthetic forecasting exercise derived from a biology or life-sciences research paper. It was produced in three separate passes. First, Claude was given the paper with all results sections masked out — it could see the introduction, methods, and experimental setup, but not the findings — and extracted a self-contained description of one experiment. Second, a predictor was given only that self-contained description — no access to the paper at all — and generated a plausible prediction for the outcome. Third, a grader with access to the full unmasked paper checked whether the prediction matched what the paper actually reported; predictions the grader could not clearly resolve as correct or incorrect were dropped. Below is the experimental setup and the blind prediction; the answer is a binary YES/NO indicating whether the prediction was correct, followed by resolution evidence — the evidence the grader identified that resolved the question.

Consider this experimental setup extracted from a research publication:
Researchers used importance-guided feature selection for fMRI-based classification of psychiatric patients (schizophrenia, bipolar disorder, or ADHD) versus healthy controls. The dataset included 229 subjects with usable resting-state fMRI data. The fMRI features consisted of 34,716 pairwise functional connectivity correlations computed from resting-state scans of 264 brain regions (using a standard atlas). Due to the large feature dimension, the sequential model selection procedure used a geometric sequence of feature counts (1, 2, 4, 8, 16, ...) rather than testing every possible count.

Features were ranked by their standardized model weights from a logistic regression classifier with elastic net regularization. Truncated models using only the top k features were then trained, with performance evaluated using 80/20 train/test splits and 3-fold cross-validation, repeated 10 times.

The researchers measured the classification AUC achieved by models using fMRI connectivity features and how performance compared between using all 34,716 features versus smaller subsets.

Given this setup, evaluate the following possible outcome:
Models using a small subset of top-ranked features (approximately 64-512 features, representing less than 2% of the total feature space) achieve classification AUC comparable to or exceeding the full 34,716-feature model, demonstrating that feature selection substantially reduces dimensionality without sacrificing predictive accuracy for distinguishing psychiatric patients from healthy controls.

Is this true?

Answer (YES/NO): YES